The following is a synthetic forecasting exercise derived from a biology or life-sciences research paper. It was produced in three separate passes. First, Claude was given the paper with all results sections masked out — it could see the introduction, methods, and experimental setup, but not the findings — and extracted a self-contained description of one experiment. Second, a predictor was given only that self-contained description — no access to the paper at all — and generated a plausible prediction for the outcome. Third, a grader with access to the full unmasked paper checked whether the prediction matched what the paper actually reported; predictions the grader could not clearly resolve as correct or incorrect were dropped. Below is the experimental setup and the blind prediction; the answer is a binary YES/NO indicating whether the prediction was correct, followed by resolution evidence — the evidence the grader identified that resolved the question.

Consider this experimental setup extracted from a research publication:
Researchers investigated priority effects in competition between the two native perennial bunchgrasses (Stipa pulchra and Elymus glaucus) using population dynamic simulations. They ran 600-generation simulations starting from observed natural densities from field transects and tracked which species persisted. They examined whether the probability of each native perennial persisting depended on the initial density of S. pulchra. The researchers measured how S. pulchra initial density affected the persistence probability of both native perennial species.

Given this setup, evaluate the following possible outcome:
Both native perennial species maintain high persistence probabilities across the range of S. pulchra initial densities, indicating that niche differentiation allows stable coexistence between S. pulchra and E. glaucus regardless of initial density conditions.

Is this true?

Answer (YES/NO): NO